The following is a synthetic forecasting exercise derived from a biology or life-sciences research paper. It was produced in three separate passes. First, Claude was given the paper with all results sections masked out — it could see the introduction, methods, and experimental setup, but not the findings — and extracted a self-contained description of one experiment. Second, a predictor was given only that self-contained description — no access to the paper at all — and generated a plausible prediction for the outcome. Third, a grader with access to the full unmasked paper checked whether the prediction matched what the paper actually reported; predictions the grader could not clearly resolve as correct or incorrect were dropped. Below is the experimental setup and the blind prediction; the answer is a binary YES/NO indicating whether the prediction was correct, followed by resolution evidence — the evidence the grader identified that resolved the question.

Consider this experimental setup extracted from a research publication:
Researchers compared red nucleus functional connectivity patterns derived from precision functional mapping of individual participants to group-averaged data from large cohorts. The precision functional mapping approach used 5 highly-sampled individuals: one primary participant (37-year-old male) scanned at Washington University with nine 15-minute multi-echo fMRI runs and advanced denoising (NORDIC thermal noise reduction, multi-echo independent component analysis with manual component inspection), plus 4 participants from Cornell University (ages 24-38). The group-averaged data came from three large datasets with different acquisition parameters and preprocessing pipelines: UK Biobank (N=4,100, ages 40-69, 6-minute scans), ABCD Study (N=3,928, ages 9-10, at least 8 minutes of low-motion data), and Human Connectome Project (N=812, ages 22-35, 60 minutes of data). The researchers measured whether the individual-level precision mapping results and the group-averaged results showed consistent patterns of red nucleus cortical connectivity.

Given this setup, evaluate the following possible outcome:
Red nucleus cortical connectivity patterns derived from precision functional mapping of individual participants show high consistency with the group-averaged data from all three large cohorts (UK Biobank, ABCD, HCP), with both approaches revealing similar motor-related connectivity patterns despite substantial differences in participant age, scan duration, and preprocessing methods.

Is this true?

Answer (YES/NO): NO